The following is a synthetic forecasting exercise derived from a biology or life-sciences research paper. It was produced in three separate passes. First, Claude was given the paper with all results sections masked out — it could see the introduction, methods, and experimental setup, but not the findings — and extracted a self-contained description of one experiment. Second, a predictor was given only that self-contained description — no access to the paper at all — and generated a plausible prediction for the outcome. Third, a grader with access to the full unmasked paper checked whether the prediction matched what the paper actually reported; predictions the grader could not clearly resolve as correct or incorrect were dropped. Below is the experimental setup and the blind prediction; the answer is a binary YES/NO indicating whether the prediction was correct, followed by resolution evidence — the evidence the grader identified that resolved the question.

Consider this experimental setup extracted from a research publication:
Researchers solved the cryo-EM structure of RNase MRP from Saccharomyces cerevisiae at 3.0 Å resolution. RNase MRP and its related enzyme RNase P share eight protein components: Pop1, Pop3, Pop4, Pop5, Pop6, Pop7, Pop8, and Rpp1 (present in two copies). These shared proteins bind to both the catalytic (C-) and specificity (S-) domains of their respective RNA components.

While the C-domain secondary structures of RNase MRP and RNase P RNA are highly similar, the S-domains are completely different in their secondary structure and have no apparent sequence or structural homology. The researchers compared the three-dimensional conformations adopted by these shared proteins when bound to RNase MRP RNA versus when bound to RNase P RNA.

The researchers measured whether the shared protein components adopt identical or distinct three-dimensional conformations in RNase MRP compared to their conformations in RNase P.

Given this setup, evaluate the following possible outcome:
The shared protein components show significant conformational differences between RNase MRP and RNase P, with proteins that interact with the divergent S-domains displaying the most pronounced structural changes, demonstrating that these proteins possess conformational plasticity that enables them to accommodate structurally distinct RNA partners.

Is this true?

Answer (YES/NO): YES